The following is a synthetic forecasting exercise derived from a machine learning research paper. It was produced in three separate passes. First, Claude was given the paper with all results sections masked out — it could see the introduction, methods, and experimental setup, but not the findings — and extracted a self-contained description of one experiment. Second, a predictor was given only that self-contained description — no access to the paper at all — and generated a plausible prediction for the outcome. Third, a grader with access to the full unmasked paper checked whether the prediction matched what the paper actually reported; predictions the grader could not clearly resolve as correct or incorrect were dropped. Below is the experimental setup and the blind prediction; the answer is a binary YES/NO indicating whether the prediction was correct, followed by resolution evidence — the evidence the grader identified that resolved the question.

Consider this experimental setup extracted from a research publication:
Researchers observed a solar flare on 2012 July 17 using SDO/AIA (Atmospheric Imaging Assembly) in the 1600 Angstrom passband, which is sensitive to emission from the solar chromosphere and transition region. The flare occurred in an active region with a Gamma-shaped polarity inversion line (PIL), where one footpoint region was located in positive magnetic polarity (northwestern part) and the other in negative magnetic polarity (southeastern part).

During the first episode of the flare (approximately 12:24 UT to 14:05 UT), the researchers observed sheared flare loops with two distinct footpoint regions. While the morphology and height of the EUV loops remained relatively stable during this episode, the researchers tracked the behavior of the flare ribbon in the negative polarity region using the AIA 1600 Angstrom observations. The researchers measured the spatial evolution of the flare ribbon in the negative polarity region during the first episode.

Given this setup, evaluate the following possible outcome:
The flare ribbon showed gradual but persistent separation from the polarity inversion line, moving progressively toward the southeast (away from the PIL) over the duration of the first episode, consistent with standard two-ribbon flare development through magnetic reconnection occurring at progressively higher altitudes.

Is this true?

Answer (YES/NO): NO